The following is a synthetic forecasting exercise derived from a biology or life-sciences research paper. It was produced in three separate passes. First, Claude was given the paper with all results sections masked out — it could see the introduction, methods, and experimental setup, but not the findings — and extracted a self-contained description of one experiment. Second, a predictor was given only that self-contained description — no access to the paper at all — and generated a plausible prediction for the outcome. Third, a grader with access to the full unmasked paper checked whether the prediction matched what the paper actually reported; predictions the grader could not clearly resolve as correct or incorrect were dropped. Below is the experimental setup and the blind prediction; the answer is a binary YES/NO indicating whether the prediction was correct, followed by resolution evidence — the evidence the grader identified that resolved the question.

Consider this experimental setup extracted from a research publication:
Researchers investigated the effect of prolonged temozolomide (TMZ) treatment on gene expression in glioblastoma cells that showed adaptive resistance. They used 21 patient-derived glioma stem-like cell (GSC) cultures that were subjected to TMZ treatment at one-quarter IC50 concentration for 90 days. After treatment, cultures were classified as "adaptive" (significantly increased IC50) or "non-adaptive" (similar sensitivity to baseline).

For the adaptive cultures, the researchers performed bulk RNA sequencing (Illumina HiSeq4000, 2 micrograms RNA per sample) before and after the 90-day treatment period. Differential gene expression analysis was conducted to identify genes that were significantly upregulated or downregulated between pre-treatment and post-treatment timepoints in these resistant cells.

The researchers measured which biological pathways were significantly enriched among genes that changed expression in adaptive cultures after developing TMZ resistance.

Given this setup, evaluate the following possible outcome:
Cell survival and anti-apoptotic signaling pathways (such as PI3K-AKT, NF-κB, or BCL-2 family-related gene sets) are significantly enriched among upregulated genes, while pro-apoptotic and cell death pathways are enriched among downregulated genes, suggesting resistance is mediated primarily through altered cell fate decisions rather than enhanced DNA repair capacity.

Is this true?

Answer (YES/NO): NO